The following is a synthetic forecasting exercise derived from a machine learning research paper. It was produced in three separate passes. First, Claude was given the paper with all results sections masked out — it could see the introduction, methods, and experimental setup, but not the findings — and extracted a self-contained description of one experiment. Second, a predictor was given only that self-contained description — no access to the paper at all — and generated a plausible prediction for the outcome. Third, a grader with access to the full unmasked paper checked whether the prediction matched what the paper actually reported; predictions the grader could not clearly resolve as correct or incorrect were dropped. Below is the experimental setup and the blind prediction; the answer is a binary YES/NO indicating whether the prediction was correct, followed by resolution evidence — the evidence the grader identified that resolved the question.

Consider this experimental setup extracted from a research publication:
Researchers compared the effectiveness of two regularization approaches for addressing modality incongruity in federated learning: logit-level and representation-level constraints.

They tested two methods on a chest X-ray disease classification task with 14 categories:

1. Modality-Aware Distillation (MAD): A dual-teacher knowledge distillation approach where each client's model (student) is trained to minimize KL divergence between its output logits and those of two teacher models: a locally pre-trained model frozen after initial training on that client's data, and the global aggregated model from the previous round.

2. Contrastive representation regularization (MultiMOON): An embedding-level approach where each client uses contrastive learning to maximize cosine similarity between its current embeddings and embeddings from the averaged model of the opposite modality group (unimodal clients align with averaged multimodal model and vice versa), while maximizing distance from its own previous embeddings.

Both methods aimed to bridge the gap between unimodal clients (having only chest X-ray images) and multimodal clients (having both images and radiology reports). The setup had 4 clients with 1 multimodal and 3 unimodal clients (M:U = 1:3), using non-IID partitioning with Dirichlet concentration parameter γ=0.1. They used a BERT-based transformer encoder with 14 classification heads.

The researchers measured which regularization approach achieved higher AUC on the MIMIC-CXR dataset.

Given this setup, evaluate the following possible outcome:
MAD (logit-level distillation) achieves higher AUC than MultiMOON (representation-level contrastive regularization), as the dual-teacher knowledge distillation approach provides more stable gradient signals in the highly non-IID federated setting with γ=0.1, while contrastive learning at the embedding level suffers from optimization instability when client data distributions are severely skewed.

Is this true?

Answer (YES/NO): YES